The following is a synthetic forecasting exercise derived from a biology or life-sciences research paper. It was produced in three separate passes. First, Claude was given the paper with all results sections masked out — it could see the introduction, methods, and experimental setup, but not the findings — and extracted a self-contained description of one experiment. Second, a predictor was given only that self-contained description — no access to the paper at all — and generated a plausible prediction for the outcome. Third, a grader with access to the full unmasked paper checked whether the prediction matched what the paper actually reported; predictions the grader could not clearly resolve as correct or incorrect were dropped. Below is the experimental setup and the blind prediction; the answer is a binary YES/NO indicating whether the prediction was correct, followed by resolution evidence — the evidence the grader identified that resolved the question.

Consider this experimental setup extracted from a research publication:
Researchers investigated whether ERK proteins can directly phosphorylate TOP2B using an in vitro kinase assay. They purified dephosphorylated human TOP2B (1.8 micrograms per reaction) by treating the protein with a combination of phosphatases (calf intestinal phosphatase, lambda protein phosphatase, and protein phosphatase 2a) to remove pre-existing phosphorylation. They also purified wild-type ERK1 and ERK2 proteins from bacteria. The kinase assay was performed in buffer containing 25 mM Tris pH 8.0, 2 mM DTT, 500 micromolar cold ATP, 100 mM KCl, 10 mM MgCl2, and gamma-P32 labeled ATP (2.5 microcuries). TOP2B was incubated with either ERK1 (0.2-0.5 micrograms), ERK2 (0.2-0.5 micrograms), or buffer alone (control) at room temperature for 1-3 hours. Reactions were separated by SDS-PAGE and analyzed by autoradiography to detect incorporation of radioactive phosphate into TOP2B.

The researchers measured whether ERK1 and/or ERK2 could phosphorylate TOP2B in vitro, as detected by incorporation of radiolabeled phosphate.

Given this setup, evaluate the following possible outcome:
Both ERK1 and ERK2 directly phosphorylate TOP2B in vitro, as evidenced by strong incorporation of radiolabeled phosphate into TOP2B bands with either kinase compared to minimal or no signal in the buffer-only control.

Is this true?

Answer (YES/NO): NO